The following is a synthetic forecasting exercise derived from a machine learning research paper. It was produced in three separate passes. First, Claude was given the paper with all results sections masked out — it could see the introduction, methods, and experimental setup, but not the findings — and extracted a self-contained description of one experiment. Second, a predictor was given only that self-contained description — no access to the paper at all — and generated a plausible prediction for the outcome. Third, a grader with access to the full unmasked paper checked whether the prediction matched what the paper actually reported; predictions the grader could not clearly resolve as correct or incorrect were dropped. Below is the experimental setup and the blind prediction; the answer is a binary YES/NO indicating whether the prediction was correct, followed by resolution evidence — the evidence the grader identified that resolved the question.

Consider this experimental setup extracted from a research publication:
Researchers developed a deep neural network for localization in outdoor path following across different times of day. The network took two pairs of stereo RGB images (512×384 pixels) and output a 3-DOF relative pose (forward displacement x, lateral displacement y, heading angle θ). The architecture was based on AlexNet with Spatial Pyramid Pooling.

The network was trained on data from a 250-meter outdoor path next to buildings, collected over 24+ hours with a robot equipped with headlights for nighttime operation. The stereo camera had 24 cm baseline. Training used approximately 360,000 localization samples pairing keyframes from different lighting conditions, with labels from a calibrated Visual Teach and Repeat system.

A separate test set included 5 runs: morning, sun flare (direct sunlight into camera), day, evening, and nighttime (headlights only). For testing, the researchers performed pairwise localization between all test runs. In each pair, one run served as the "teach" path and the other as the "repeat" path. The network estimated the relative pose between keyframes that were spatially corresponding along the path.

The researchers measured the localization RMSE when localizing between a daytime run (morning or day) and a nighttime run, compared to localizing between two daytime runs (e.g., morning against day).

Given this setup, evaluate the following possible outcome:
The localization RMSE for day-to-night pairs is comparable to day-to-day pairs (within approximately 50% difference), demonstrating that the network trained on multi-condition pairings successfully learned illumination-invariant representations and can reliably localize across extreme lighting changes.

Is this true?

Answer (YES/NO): NO